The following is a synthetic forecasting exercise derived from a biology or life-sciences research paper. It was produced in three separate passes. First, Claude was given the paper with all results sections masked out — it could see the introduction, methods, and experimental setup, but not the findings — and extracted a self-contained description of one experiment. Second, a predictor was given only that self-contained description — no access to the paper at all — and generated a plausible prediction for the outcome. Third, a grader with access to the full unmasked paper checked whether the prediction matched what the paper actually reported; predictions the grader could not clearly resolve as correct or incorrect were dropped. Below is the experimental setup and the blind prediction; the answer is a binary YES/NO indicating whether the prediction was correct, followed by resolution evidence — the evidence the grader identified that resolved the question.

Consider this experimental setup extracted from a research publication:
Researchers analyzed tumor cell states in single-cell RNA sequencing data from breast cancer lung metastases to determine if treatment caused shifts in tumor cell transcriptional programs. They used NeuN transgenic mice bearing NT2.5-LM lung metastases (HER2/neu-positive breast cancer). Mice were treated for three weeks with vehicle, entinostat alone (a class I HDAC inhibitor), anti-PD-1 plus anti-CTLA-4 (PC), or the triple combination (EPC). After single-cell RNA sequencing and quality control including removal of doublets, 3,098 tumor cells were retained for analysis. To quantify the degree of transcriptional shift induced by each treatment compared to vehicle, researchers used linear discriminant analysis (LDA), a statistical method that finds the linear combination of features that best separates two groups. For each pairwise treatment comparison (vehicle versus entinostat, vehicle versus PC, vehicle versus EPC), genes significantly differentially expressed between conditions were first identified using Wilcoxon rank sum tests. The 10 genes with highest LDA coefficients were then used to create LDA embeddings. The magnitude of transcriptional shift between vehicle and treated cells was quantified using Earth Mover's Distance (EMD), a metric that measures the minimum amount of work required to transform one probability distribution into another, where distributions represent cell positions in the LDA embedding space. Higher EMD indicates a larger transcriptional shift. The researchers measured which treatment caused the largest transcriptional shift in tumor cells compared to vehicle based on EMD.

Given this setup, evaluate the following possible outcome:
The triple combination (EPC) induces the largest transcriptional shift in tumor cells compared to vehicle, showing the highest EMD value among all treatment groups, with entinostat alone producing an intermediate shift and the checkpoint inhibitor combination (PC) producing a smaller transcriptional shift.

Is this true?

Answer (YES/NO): NO